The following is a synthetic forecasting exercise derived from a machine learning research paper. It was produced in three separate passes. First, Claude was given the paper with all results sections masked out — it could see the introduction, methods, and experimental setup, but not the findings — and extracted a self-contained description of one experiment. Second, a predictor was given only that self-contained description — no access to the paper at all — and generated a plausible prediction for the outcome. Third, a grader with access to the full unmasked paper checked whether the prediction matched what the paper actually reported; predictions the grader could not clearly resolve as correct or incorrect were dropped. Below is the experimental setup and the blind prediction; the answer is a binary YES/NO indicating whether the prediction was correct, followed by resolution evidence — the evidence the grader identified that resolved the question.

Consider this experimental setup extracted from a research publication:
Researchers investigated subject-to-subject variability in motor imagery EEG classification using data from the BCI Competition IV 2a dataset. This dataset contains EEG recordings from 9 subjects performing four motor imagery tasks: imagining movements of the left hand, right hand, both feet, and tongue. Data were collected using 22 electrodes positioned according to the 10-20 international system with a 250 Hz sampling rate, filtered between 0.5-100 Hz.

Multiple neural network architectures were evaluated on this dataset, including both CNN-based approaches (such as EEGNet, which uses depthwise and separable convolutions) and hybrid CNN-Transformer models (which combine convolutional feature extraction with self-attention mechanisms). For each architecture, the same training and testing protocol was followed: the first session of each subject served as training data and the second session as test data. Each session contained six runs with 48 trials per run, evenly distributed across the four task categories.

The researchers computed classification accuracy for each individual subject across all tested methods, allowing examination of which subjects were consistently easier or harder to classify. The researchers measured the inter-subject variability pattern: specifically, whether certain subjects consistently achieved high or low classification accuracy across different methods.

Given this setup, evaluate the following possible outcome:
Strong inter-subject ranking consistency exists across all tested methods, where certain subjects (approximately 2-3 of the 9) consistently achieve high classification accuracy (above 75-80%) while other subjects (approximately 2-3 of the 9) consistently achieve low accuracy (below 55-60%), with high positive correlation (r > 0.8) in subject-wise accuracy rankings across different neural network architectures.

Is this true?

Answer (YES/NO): NO